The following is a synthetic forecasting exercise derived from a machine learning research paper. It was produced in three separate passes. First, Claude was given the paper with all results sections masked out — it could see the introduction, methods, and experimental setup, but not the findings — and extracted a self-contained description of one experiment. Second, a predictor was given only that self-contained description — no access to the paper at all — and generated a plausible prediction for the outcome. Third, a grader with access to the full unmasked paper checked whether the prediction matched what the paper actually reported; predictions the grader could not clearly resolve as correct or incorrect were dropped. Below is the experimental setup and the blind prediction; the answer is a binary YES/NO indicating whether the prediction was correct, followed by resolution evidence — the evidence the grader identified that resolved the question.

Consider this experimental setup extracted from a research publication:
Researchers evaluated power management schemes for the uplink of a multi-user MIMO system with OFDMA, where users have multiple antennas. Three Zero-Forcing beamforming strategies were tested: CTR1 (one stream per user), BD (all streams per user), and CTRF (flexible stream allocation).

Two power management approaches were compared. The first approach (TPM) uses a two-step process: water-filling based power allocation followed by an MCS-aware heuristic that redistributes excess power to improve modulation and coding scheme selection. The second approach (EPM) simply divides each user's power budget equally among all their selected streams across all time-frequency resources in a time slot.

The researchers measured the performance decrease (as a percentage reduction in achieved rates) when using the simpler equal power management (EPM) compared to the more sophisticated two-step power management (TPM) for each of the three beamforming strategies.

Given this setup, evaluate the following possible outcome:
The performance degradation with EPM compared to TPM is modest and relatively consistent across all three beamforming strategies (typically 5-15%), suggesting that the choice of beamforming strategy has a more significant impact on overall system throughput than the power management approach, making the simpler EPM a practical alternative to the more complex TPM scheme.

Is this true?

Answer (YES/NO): NO